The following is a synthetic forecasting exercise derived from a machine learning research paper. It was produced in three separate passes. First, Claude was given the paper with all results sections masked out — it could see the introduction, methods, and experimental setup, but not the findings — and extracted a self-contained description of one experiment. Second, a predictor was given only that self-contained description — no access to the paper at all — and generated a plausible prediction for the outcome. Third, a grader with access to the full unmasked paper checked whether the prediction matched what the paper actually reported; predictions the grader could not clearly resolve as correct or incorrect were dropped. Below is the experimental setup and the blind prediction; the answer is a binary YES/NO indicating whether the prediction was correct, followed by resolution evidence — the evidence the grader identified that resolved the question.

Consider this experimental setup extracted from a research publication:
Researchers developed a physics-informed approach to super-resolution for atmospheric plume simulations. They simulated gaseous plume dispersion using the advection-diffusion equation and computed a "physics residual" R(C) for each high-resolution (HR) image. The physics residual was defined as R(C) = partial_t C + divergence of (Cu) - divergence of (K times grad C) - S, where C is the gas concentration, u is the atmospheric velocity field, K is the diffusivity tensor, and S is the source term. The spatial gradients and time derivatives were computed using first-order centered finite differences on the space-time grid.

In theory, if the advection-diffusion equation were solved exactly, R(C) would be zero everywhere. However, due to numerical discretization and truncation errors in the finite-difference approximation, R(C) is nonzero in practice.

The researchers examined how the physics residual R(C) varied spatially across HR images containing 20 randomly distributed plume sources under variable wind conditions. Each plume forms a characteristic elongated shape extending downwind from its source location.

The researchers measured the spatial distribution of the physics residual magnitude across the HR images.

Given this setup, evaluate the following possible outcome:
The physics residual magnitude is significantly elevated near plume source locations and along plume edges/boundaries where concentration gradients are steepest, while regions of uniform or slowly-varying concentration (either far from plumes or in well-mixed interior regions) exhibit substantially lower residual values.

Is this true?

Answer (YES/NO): NO